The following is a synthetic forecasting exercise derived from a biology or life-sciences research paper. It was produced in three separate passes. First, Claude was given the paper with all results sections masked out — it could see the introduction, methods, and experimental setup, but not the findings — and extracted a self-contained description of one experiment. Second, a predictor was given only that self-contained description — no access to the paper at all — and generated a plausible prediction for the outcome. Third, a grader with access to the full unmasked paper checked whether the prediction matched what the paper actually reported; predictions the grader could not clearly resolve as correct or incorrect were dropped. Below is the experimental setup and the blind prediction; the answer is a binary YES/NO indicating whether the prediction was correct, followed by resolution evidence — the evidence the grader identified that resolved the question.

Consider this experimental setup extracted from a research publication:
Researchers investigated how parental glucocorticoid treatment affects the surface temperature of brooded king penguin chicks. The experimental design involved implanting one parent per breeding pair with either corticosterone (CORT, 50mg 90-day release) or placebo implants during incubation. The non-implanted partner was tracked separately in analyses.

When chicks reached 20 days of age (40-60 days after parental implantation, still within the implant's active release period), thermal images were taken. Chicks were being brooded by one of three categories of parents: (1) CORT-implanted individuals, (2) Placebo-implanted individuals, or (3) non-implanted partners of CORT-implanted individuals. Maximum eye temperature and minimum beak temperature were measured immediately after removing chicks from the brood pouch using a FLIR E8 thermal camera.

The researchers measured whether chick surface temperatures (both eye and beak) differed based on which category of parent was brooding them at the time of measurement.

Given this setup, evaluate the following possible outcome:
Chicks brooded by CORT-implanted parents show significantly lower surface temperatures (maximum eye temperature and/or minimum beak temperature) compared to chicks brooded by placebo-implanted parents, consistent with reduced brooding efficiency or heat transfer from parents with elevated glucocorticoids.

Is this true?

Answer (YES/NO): NO